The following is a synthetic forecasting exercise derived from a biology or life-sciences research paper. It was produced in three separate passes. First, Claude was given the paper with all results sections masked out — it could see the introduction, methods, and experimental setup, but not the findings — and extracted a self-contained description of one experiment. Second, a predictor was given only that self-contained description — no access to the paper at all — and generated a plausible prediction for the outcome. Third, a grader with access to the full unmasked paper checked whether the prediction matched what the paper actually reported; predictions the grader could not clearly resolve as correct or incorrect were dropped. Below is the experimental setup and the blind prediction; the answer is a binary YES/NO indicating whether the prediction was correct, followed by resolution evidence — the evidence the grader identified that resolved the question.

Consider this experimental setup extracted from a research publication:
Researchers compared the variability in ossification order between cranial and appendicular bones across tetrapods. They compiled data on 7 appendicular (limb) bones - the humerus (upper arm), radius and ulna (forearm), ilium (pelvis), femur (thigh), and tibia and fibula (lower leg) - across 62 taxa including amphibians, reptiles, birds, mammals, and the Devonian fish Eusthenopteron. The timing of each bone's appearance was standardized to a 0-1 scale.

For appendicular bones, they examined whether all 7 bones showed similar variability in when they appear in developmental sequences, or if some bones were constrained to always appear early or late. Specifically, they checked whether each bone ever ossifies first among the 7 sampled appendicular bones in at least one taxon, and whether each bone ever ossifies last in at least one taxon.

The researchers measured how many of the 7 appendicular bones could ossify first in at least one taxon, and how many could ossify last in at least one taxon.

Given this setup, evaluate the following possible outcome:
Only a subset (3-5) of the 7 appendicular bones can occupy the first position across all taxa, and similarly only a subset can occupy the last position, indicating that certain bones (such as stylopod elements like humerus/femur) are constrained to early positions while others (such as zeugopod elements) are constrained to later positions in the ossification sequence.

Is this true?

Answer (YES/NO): NO